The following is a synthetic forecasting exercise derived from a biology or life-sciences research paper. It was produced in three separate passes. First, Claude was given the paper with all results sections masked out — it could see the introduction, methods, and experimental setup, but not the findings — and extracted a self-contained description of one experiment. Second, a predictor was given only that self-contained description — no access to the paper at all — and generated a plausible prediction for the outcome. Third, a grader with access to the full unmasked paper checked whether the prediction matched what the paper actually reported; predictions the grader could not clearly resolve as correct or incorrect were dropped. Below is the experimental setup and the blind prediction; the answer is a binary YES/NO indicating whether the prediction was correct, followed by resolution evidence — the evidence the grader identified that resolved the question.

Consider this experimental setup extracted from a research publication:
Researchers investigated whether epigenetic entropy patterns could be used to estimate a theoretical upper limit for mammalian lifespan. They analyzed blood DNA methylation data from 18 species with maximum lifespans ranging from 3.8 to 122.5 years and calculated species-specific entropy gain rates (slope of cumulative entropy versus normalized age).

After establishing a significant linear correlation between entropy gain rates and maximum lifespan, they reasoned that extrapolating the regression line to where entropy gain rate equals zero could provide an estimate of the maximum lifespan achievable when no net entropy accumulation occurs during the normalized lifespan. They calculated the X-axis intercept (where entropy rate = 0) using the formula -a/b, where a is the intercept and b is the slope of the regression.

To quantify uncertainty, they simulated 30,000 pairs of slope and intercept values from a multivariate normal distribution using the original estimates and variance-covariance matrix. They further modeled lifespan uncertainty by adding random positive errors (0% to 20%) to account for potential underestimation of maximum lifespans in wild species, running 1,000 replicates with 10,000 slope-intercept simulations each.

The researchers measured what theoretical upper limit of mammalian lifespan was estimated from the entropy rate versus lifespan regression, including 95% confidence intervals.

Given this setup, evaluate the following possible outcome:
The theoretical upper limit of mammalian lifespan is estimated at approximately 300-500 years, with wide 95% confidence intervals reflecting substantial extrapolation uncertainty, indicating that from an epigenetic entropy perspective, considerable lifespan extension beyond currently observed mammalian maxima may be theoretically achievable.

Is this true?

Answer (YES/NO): NO